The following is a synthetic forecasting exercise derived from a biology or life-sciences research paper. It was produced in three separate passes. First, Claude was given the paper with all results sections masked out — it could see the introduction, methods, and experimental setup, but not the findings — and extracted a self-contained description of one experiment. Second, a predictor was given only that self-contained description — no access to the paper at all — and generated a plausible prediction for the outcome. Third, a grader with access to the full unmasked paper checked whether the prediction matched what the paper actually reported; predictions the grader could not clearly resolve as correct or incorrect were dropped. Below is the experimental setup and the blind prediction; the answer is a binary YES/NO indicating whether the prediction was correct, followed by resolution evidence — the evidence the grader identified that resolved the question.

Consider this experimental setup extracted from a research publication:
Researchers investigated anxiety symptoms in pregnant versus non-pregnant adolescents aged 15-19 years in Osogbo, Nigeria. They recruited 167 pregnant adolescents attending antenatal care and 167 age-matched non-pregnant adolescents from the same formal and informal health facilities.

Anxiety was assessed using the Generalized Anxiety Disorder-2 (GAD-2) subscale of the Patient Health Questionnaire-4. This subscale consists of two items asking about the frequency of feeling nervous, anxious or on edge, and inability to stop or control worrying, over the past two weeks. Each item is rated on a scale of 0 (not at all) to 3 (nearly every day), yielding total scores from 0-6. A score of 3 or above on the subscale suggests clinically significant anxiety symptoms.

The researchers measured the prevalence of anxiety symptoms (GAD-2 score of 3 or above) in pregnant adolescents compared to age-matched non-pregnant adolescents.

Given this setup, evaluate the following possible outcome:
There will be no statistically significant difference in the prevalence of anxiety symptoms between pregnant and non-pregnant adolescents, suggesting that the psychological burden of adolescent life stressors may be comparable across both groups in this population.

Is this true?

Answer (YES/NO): YES